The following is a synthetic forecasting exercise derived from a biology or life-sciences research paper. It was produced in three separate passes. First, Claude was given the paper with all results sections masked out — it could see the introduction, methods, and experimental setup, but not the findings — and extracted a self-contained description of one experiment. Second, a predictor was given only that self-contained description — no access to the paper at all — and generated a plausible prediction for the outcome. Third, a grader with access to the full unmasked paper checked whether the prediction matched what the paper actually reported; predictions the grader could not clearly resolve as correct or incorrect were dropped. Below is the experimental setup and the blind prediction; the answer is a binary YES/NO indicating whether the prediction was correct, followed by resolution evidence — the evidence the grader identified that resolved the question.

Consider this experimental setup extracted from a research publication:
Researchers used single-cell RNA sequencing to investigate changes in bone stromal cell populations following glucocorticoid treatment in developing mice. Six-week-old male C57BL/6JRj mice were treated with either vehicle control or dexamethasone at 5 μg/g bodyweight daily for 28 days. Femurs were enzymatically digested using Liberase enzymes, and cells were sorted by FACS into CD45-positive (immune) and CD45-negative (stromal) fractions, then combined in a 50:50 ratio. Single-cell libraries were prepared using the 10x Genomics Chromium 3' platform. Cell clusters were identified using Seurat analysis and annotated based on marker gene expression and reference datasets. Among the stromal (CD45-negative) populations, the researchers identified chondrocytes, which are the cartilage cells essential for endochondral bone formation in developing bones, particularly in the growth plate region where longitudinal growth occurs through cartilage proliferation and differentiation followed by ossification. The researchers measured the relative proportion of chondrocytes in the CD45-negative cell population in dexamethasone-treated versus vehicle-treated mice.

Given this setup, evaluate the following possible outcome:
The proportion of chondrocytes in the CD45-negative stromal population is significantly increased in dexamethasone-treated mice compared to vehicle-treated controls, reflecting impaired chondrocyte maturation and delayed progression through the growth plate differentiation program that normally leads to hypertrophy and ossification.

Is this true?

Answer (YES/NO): NO